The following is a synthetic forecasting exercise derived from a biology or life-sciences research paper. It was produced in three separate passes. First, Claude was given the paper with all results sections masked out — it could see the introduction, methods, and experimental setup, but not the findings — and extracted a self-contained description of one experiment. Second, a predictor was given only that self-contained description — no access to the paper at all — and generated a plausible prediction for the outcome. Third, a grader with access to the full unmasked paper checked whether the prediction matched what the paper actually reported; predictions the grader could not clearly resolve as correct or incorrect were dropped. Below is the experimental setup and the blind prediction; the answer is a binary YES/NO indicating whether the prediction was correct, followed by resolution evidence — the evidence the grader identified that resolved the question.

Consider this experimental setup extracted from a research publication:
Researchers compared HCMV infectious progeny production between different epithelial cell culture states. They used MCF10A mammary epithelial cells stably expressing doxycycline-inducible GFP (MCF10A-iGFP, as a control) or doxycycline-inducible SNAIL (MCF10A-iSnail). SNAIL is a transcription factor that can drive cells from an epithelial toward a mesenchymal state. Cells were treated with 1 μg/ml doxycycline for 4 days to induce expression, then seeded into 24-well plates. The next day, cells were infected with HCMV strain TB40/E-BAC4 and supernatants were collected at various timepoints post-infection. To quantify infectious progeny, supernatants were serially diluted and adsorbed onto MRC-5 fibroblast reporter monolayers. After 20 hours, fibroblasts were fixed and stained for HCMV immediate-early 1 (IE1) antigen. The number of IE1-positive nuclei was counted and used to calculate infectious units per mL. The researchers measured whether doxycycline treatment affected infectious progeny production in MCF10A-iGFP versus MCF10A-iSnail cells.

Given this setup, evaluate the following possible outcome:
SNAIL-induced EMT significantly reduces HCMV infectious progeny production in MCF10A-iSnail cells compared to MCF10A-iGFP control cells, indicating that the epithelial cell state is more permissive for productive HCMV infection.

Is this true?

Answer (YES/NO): NO